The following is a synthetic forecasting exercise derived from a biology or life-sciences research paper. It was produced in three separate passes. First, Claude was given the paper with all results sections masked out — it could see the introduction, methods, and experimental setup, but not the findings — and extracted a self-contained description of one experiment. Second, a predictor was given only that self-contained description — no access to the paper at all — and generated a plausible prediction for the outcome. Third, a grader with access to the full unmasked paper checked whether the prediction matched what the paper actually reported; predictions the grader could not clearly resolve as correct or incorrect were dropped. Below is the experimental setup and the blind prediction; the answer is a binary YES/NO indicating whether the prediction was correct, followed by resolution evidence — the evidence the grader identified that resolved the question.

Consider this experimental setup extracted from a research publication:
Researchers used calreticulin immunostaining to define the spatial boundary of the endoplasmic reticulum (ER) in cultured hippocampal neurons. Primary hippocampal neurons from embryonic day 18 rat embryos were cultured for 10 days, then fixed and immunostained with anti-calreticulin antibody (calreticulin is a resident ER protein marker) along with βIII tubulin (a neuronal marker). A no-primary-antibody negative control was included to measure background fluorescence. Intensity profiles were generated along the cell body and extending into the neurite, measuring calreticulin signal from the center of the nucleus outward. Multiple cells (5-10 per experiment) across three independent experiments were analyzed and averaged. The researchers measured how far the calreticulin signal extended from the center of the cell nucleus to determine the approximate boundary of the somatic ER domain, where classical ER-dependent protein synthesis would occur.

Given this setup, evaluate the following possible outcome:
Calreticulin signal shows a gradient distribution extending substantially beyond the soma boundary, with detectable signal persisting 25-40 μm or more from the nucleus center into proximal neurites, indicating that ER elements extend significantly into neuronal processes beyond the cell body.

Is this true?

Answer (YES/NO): YES